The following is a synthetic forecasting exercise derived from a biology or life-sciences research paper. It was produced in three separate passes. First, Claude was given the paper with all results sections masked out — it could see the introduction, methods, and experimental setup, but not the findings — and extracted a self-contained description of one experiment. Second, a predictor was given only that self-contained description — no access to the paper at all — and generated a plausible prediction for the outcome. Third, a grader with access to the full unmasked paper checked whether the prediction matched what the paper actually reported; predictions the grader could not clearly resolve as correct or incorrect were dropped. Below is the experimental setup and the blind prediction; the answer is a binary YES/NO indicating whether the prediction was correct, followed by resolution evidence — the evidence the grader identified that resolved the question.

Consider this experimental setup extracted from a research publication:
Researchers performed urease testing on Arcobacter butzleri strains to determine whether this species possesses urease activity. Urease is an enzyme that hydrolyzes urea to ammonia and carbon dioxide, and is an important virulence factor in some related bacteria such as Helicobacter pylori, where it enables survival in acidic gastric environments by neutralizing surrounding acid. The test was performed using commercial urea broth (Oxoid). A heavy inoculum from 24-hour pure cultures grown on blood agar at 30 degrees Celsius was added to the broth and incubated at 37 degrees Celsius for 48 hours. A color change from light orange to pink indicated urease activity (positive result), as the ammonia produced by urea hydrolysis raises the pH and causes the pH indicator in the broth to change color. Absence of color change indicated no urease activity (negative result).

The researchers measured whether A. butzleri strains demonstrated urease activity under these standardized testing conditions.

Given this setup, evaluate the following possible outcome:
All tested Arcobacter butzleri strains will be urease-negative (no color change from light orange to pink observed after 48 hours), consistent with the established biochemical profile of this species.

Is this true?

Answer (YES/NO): NO